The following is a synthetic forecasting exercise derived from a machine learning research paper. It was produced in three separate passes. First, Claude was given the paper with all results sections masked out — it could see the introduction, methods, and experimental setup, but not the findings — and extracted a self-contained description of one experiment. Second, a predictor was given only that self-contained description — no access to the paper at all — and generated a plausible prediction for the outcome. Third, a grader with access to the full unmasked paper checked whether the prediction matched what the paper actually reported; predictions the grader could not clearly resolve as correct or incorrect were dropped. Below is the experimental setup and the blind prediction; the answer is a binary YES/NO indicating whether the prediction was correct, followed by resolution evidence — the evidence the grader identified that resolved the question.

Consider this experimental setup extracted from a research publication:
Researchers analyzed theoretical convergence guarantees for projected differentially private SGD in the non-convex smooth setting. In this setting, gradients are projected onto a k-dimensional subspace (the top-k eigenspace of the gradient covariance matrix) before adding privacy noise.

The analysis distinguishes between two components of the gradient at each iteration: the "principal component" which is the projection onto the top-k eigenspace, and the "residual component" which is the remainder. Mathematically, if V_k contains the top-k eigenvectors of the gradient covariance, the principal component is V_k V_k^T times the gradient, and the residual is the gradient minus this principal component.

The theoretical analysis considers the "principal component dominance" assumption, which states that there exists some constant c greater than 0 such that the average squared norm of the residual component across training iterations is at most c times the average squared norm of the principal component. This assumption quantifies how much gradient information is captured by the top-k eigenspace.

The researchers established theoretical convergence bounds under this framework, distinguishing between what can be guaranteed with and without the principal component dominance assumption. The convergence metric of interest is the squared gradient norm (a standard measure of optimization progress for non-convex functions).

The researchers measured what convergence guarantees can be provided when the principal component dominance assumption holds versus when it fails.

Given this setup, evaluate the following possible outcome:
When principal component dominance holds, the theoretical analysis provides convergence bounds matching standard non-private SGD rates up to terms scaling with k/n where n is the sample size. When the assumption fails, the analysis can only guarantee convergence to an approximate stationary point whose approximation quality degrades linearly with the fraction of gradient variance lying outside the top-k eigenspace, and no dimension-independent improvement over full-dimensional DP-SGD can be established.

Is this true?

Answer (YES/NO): NO